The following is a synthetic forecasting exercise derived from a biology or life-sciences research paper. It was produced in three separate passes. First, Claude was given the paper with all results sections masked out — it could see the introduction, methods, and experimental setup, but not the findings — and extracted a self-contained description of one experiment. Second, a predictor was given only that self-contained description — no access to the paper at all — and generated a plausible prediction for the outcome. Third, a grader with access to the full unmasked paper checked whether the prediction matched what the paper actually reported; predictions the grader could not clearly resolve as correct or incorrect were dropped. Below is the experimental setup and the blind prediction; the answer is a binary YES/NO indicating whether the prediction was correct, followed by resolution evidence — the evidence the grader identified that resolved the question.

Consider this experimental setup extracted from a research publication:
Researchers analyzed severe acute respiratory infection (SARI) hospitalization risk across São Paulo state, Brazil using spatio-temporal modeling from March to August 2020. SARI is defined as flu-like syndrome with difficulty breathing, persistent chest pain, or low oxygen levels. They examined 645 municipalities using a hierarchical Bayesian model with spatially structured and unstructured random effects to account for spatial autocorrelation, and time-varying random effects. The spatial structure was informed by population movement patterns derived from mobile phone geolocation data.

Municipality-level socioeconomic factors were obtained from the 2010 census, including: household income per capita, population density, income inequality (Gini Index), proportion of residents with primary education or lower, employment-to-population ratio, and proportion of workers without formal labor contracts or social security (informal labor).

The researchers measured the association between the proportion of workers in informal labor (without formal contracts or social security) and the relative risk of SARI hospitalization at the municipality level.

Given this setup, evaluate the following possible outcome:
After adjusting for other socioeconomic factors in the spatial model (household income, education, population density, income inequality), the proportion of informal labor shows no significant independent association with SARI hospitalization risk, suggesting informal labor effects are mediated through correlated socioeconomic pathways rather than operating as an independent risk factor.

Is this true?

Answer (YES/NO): NO